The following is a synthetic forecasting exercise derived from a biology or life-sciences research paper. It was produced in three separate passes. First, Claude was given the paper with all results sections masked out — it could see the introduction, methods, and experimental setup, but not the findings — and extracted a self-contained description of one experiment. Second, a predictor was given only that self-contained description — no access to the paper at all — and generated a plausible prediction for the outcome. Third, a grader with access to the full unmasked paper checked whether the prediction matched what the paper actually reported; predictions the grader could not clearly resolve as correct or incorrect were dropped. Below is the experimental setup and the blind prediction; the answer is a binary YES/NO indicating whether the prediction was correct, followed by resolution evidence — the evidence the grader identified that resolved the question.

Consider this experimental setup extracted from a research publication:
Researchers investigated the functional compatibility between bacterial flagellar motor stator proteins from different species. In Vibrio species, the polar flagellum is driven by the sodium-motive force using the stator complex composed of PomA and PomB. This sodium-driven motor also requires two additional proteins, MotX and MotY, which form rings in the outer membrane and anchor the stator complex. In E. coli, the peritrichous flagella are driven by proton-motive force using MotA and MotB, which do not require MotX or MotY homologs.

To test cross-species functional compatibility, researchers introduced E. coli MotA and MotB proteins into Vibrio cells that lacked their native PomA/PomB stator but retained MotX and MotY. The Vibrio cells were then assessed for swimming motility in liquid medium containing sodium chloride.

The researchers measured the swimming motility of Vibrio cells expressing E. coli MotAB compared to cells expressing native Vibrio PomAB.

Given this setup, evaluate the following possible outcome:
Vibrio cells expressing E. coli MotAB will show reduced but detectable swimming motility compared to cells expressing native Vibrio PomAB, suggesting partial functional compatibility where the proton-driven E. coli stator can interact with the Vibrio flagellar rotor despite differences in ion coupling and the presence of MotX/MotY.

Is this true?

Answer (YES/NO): YES